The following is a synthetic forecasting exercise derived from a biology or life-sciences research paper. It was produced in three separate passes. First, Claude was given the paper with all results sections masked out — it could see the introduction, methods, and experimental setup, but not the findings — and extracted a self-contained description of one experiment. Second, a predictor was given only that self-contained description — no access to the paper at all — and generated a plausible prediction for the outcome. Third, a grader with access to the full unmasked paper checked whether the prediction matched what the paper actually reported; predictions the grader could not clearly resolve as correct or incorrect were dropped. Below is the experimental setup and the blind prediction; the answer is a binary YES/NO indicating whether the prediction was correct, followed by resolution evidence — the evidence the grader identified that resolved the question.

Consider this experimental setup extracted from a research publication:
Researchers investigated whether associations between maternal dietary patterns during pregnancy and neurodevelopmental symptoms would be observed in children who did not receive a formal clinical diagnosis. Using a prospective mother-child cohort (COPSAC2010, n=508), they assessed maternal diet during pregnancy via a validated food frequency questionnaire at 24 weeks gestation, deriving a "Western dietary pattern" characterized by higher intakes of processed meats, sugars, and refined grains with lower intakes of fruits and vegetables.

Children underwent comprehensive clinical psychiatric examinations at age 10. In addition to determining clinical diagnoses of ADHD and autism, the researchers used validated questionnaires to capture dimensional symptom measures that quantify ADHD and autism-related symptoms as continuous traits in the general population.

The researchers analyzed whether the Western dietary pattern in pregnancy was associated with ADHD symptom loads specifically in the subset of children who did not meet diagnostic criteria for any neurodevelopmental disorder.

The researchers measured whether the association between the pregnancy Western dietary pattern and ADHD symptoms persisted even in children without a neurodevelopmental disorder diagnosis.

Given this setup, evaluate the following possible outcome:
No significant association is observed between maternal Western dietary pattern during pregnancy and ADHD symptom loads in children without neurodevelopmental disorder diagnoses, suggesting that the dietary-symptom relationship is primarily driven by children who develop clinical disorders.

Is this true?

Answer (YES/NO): NO